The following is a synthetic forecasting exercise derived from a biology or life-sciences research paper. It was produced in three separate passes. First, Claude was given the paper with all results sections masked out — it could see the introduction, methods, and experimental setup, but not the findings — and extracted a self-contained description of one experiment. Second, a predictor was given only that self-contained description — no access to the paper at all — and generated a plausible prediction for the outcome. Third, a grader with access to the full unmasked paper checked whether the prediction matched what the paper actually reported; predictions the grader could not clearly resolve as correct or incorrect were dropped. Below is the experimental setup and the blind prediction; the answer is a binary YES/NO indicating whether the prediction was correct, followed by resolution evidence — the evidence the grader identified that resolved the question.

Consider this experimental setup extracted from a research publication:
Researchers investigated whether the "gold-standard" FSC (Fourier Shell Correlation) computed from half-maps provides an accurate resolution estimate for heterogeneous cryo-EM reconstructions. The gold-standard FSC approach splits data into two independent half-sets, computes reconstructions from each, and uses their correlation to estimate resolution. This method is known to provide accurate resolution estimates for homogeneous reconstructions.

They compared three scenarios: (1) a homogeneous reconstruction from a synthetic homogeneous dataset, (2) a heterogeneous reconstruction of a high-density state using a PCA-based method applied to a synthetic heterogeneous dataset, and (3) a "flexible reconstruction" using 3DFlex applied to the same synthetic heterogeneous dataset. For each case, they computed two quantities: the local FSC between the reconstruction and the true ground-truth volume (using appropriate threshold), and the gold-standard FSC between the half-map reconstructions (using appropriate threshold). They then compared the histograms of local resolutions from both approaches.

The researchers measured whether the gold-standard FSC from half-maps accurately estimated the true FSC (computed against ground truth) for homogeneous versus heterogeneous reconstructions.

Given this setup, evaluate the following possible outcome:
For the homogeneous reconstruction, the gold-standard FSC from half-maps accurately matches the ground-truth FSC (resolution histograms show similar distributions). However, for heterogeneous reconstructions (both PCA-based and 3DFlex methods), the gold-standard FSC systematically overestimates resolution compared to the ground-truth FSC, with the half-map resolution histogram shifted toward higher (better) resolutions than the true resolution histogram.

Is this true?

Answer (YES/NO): YES